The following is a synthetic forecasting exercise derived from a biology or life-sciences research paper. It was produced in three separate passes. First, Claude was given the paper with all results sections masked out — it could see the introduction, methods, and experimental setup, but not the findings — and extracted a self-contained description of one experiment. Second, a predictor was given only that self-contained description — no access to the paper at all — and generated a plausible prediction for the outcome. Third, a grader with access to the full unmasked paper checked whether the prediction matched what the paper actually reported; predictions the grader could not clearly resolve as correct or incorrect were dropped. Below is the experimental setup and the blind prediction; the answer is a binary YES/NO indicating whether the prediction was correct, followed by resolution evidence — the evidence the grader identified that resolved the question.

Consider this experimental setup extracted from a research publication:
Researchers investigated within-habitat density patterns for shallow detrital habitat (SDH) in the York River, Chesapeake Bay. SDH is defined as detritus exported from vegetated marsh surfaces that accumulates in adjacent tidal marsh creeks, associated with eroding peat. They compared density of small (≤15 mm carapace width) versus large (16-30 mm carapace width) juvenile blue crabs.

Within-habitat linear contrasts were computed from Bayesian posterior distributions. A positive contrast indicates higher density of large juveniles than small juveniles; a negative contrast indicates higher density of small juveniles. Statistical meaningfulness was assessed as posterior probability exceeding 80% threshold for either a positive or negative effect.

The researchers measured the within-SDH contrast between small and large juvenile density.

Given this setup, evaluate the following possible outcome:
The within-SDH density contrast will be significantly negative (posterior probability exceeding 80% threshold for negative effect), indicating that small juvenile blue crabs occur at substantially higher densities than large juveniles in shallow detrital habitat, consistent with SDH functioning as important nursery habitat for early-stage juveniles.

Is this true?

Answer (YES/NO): NO